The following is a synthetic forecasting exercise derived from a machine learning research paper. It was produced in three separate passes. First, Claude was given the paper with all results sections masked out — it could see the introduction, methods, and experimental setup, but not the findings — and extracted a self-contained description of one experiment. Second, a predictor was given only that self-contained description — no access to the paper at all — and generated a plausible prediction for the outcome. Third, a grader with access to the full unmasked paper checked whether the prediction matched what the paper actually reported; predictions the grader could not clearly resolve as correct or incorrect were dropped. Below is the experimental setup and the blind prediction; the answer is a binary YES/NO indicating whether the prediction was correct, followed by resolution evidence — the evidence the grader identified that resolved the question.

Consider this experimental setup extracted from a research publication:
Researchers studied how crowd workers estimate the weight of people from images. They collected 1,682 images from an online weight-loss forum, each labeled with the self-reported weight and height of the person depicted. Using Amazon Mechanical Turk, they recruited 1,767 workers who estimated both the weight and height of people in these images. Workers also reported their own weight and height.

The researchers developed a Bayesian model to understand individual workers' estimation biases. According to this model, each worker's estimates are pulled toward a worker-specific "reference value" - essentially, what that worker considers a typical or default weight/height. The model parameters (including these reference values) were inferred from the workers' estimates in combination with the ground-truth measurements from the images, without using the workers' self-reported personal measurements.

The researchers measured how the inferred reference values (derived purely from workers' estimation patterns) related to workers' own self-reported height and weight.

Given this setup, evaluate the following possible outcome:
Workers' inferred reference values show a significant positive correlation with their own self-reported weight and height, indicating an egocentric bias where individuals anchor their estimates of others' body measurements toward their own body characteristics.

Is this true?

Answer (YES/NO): YES